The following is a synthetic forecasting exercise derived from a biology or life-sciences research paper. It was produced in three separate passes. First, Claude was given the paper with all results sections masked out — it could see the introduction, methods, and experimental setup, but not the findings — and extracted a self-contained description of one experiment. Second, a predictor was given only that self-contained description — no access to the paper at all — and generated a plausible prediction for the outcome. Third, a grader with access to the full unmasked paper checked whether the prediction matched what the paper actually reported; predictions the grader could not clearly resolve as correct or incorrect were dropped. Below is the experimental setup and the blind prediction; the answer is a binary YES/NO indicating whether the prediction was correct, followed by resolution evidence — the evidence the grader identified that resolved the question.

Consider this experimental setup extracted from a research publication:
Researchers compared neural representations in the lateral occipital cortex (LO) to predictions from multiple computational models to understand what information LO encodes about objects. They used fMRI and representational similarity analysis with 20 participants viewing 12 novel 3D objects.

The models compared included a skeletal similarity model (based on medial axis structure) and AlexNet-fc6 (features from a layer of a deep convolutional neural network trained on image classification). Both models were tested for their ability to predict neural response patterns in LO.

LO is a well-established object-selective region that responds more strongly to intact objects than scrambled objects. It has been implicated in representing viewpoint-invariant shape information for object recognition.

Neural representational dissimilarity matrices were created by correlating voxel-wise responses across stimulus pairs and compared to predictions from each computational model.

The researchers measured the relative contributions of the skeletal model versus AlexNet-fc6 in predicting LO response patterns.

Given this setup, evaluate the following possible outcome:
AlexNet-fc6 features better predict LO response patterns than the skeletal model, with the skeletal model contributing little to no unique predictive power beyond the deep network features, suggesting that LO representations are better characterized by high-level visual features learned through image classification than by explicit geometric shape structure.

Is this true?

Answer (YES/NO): NO